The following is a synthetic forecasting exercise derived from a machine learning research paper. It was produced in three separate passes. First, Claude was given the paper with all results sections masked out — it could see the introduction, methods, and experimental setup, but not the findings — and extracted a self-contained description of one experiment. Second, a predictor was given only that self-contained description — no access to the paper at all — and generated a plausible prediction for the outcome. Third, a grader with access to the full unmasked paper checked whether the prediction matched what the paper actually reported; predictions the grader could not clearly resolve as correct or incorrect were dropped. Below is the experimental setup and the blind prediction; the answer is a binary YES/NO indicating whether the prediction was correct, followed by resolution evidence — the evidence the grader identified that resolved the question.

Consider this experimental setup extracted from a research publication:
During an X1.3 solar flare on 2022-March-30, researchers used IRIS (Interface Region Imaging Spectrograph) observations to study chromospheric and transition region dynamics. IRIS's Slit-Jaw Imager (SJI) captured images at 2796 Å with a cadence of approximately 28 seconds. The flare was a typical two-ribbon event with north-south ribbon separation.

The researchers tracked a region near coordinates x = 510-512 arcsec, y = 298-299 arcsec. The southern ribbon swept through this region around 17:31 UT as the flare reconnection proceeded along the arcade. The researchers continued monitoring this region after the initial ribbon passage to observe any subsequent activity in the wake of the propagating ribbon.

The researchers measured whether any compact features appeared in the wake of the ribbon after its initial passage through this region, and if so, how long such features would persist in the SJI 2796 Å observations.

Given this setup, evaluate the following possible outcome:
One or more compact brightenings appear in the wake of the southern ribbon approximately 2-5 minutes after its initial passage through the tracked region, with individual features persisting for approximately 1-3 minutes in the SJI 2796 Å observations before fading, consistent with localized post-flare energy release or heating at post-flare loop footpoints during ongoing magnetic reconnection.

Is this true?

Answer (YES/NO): NO